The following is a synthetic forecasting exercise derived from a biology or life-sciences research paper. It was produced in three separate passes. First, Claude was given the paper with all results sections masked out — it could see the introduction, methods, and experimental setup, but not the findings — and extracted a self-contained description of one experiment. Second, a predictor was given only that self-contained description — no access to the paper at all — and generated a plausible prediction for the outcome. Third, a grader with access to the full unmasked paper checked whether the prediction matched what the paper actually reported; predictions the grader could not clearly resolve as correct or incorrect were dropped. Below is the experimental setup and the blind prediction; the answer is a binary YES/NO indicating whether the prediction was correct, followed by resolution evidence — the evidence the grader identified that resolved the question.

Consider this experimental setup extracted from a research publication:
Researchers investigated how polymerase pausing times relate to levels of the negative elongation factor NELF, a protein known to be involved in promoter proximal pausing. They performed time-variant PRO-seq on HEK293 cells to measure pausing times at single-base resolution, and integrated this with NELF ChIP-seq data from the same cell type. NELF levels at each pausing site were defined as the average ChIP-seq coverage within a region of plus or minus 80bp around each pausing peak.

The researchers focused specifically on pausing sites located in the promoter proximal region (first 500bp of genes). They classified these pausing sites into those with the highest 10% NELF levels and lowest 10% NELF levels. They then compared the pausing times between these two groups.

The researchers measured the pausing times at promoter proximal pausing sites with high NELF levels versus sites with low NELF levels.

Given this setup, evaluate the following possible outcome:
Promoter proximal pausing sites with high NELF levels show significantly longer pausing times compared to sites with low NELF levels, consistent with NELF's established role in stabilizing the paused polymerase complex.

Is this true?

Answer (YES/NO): NO